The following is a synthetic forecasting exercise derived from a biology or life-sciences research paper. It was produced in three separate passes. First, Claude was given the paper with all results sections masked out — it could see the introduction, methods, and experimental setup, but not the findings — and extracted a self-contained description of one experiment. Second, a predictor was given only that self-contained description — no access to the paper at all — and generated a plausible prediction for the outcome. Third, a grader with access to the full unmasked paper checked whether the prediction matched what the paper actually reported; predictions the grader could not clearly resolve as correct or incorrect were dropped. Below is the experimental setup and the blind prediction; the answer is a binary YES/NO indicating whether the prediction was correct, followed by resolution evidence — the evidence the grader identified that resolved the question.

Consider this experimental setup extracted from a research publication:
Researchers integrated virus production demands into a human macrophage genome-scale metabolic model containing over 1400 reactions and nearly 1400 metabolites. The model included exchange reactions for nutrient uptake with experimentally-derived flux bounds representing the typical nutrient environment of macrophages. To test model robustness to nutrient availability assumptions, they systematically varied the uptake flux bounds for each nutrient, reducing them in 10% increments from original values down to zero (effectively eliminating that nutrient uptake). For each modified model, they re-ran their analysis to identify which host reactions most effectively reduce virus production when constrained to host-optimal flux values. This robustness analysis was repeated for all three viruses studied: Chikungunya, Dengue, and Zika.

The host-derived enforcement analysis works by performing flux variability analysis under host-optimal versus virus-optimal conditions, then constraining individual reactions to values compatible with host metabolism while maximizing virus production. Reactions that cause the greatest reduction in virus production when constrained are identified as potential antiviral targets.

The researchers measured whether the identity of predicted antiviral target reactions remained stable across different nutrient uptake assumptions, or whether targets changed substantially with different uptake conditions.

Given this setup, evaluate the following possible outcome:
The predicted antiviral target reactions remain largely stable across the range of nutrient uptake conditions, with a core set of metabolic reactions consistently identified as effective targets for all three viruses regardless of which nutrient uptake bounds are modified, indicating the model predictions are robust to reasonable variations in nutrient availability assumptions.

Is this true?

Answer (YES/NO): YES